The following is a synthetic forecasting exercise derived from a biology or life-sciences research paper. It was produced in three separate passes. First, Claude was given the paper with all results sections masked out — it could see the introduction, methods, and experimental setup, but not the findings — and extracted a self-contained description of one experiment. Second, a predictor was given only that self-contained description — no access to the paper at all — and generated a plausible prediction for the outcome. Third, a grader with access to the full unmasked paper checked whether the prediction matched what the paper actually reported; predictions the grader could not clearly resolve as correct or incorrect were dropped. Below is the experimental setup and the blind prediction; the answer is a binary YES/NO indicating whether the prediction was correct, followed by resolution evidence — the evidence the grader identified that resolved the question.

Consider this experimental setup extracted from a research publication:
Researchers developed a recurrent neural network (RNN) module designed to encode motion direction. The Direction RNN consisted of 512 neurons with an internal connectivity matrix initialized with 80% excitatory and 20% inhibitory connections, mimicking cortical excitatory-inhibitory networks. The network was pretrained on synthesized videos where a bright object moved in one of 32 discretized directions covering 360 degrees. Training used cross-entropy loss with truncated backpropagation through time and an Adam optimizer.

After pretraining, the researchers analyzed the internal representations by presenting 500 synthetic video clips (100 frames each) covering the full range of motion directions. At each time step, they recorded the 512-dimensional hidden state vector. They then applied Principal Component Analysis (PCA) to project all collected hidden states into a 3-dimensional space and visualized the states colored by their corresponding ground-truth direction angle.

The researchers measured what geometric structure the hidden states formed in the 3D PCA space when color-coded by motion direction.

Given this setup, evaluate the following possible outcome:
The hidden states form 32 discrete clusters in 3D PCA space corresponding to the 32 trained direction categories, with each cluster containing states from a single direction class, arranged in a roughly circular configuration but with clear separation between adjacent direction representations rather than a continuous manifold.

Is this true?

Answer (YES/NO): NO